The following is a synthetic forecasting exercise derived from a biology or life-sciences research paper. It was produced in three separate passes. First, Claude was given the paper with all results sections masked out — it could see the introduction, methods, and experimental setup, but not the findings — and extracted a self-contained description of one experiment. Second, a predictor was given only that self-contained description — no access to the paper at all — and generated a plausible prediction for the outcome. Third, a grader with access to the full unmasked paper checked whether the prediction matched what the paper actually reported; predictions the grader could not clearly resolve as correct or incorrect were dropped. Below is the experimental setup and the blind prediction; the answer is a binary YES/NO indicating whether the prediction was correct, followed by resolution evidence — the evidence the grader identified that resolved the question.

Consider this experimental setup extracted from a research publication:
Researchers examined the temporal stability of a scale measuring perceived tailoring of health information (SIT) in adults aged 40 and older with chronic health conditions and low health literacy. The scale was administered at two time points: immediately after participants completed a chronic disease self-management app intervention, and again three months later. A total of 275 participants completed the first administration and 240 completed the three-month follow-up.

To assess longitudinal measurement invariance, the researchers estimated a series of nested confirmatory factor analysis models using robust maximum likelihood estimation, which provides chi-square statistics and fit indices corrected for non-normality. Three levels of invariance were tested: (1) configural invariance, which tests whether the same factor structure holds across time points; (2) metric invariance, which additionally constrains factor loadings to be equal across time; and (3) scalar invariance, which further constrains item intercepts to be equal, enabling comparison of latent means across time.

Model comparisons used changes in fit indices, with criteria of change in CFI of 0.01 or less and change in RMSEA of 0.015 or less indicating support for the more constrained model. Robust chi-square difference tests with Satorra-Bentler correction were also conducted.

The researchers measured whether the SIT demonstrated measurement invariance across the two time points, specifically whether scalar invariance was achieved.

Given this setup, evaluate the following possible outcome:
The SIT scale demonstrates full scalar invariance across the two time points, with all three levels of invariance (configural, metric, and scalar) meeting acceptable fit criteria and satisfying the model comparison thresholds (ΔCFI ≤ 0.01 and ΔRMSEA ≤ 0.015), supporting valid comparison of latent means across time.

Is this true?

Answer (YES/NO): NO